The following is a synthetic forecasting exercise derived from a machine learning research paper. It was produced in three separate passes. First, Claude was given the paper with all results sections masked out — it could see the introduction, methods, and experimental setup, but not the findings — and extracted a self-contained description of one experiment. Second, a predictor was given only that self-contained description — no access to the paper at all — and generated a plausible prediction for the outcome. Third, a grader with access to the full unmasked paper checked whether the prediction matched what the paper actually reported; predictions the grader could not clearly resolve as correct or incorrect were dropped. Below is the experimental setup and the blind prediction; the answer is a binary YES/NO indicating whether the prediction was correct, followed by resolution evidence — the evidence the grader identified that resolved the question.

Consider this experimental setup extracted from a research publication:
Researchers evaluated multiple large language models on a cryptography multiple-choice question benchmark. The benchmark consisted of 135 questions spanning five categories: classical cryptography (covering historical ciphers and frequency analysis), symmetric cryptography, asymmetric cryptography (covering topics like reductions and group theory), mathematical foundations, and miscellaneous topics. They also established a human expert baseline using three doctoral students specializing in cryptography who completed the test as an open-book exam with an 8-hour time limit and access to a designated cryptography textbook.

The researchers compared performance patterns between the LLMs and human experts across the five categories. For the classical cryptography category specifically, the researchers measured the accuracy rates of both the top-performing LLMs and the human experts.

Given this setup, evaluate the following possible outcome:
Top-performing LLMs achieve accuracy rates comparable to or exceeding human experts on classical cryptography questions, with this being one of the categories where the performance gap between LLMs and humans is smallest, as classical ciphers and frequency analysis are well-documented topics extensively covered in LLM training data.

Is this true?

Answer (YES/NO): NO